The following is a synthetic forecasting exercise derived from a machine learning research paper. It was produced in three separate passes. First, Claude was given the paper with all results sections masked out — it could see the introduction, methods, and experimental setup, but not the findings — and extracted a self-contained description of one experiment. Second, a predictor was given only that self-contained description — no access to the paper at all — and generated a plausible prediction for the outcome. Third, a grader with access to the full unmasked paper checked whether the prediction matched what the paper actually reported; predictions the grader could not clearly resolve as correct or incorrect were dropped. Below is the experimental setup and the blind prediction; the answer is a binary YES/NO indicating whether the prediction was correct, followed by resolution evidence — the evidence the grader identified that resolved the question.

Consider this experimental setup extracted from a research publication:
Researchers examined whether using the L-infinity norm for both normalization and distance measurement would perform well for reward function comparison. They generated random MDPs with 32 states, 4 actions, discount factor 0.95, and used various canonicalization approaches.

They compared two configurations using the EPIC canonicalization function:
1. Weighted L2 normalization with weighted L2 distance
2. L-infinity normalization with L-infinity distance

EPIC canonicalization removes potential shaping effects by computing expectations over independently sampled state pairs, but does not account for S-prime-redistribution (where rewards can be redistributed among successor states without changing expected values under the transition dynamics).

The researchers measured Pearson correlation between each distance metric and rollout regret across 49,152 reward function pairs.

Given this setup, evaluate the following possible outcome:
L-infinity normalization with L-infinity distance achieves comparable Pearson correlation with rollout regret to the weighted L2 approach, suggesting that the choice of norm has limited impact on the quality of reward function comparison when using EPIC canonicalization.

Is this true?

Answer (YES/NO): NO